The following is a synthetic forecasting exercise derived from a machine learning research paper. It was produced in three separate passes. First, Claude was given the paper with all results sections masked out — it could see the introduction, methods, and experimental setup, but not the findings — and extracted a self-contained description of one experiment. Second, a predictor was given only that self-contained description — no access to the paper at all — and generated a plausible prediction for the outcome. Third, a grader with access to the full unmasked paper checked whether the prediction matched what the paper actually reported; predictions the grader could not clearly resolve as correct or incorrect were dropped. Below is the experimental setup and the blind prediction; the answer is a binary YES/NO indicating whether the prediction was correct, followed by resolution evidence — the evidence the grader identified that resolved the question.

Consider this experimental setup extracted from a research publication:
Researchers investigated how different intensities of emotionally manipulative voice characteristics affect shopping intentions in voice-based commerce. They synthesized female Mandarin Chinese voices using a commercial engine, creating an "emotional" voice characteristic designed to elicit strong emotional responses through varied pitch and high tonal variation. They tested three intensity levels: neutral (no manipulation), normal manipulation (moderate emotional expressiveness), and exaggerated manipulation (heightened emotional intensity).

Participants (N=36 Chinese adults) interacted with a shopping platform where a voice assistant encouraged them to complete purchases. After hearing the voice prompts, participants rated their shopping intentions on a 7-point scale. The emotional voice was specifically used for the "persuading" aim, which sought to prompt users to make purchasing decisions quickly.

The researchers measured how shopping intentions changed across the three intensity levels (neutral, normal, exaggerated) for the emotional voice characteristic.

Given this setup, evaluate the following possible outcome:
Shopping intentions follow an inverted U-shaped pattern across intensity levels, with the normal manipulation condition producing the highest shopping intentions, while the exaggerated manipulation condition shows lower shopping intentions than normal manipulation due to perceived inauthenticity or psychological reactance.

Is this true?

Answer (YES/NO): YES